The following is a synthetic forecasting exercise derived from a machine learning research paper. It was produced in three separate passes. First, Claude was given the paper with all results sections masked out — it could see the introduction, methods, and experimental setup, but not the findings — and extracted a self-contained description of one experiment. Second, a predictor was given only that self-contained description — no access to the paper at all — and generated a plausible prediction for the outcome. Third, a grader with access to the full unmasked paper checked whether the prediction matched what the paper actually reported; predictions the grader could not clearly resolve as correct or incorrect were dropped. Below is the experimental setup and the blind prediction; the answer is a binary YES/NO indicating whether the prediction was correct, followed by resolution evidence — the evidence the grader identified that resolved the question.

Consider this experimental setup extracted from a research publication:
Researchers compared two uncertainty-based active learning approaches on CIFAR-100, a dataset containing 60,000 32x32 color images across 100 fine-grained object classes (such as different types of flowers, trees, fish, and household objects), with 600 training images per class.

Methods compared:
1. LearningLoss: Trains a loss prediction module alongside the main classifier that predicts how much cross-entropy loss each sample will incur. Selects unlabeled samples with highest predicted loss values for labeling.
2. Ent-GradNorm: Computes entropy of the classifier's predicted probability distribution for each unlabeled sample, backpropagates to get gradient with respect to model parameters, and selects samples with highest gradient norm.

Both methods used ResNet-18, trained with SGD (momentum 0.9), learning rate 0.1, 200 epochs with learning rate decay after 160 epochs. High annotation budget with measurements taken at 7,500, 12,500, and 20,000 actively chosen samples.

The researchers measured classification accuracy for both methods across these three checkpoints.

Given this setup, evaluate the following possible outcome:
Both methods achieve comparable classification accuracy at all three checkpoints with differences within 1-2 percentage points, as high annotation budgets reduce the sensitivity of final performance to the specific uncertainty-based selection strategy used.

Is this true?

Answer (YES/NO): NO